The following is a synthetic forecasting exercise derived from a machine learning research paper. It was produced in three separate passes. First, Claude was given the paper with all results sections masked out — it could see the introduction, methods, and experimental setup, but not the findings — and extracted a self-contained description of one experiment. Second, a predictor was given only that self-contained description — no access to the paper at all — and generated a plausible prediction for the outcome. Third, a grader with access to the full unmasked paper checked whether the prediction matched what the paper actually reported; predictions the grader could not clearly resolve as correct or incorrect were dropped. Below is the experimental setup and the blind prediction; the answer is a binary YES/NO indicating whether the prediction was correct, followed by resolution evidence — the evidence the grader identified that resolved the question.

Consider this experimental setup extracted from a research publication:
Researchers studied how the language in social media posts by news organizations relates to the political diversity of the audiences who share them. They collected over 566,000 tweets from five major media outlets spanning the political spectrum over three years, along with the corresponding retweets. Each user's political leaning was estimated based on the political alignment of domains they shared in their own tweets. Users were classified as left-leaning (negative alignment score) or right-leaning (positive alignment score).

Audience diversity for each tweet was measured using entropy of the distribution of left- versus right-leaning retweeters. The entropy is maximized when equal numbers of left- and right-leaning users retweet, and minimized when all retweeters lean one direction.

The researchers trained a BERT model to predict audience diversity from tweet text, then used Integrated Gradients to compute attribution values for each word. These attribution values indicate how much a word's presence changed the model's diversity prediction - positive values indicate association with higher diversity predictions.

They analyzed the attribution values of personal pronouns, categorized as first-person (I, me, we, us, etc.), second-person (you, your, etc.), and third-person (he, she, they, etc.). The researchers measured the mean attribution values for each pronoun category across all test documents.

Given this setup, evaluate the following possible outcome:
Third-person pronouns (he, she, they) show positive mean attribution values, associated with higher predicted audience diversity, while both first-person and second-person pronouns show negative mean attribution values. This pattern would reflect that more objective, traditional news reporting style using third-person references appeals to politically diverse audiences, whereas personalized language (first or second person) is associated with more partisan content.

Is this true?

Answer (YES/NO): NO